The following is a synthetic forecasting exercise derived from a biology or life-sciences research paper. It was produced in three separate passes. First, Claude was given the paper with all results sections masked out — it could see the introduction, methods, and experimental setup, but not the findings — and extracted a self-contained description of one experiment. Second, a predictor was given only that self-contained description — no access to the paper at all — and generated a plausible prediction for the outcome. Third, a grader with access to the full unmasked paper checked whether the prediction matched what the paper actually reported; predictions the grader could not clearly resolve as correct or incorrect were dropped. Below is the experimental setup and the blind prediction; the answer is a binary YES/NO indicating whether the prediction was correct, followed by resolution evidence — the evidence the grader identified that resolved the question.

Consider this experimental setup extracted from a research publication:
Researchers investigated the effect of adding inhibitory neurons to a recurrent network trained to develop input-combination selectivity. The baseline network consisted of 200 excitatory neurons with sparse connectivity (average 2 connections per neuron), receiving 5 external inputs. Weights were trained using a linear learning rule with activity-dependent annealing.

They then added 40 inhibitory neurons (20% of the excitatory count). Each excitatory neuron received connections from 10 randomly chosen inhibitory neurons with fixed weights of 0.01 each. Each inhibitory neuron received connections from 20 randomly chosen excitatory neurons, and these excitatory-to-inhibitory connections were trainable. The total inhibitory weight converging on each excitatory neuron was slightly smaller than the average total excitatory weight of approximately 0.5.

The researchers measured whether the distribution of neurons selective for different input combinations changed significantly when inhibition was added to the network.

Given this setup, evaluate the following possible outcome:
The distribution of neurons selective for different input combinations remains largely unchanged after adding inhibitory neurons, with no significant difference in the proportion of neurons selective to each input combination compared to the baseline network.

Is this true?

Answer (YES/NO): YES